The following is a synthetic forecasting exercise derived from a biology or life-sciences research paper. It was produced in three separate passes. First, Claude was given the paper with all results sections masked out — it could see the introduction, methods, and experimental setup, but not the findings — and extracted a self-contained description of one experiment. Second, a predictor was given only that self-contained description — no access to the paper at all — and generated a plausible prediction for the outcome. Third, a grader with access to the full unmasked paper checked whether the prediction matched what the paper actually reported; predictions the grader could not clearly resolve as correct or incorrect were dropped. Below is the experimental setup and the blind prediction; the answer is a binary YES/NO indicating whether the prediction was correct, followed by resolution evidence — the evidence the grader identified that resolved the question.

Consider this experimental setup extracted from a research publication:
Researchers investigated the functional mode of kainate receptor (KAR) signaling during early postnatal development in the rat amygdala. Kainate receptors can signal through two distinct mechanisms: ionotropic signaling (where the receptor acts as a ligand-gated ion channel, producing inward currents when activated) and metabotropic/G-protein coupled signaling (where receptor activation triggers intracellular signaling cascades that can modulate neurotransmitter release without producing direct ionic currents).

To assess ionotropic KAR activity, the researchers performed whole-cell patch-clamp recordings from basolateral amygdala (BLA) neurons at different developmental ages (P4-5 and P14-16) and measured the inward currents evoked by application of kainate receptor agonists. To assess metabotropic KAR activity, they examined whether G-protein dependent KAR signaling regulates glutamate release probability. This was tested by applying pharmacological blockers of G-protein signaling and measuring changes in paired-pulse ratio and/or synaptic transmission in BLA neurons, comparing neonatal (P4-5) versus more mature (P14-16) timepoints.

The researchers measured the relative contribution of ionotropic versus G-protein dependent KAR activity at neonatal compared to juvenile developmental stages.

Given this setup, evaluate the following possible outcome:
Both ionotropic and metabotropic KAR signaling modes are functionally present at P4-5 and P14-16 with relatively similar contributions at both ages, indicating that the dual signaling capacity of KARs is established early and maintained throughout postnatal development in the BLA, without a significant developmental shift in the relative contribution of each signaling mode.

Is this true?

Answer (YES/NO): NO